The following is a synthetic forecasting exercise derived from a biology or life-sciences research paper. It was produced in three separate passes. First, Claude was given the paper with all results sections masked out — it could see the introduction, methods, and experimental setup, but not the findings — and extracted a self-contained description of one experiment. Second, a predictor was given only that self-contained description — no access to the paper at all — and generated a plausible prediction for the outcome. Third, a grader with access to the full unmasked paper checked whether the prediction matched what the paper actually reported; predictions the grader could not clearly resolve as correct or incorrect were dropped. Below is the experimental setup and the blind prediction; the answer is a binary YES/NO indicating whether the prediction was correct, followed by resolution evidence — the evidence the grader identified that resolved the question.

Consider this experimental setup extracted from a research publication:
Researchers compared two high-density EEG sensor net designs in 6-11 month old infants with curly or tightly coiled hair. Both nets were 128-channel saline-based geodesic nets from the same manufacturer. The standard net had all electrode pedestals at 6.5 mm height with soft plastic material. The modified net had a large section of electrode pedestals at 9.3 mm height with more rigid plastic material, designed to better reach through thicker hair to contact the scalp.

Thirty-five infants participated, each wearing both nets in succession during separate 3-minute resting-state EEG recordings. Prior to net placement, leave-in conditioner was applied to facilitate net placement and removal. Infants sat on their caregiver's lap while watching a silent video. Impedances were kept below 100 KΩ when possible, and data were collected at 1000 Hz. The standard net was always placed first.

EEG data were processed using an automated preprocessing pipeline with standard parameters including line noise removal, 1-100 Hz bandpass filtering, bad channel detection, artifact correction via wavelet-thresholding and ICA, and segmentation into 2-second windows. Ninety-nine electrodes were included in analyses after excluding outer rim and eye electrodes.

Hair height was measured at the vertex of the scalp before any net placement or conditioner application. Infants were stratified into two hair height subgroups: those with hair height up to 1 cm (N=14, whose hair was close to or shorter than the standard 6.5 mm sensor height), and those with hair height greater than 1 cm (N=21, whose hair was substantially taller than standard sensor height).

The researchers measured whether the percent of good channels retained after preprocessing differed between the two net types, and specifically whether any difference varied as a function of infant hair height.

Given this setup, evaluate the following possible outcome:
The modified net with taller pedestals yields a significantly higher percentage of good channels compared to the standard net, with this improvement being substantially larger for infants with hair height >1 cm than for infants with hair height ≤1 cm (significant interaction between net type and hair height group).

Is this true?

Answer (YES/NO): NO